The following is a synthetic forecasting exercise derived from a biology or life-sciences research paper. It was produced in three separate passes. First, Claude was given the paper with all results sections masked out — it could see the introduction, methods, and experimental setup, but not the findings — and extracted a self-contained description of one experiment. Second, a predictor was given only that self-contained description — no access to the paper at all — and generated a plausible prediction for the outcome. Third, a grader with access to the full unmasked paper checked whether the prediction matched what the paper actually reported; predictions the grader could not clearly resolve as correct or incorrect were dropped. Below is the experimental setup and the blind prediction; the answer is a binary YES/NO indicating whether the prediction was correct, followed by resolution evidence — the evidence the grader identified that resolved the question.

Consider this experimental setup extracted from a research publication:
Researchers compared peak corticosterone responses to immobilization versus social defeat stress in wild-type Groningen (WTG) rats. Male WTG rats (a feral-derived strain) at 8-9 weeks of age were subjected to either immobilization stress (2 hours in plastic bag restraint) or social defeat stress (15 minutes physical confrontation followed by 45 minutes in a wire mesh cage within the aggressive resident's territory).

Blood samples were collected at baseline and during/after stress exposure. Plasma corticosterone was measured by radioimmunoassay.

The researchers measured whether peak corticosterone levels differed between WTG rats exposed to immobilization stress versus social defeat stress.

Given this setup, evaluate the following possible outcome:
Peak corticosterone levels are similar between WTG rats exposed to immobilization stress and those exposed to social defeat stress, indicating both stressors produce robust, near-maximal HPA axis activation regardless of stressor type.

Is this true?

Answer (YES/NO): NO